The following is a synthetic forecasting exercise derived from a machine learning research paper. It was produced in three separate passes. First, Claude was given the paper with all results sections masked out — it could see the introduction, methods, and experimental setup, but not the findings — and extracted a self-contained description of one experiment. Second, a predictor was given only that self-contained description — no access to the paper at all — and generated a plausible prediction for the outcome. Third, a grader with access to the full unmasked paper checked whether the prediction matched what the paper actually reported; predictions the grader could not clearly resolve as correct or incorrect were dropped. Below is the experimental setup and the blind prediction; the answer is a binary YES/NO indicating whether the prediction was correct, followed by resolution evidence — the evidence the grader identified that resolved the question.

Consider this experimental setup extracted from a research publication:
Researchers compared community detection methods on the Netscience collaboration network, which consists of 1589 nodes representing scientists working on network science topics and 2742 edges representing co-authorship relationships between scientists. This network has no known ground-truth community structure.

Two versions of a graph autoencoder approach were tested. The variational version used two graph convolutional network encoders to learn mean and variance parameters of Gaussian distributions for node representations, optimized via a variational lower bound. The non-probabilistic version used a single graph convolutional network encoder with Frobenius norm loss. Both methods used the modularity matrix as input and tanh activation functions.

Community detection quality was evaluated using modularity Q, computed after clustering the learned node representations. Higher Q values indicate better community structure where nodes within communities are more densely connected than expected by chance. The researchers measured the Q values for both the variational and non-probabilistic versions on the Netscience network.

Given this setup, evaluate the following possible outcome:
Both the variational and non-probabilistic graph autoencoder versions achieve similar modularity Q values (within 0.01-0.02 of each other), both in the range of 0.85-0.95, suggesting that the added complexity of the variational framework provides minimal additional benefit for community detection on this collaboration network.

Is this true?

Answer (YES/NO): NO